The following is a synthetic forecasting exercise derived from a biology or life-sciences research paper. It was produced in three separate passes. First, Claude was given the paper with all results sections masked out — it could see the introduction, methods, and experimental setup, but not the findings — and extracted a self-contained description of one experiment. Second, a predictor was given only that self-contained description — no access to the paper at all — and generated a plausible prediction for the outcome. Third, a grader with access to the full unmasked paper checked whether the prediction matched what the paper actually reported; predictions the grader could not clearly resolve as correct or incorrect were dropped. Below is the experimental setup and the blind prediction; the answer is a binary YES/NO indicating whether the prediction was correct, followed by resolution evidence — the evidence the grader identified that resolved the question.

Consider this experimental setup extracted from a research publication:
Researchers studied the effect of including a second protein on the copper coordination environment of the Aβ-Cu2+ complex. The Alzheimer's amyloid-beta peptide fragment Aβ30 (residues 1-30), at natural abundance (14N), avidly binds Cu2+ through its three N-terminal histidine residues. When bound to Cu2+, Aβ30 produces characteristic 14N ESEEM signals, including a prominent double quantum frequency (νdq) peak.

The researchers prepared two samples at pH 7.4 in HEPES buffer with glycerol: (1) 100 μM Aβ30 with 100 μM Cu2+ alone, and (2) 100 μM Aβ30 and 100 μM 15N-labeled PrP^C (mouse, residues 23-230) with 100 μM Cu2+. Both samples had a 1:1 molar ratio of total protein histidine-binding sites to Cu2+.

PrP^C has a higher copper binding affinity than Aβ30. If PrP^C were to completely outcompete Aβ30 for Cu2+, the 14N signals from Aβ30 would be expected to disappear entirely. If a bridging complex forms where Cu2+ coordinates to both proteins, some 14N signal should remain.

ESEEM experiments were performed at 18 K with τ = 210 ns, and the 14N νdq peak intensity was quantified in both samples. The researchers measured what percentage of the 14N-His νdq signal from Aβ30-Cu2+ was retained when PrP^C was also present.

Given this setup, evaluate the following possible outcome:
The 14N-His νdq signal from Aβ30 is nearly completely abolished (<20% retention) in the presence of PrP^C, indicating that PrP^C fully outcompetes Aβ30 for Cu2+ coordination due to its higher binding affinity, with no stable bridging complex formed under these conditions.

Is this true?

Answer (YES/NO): NO